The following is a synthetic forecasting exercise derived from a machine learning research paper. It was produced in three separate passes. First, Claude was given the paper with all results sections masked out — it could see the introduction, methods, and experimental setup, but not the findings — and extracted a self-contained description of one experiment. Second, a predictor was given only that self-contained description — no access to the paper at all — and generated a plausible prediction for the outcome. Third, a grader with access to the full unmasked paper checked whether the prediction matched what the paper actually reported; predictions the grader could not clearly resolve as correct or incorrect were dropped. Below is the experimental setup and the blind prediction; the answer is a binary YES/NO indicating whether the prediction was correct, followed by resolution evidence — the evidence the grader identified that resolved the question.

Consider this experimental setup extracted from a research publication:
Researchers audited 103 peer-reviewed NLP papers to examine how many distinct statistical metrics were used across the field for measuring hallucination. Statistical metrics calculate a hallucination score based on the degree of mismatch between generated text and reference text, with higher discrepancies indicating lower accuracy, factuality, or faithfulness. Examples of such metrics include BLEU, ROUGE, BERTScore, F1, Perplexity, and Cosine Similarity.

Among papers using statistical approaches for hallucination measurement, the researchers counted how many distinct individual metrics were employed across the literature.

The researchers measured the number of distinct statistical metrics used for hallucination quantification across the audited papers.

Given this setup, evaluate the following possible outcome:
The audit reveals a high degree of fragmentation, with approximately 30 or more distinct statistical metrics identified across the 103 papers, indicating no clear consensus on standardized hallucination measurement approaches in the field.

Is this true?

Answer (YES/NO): NO